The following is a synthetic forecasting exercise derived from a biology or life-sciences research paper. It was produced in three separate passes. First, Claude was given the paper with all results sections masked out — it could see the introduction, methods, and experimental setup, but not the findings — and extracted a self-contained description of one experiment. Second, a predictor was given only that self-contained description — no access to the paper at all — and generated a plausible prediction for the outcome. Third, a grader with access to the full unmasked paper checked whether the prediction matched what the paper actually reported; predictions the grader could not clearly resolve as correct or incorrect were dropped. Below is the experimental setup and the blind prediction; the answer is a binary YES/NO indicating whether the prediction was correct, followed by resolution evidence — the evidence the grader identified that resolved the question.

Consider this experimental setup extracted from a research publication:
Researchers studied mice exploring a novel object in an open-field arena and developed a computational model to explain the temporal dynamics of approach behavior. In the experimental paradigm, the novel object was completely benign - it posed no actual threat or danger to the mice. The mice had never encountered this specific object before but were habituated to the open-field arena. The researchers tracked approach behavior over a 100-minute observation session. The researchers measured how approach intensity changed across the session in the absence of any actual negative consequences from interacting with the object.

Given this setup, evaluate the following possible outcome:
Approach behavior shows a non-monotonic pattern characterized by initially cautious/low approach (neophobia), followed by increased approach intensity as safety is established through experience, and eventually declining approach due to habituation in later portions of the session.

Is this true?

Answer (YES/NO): YES